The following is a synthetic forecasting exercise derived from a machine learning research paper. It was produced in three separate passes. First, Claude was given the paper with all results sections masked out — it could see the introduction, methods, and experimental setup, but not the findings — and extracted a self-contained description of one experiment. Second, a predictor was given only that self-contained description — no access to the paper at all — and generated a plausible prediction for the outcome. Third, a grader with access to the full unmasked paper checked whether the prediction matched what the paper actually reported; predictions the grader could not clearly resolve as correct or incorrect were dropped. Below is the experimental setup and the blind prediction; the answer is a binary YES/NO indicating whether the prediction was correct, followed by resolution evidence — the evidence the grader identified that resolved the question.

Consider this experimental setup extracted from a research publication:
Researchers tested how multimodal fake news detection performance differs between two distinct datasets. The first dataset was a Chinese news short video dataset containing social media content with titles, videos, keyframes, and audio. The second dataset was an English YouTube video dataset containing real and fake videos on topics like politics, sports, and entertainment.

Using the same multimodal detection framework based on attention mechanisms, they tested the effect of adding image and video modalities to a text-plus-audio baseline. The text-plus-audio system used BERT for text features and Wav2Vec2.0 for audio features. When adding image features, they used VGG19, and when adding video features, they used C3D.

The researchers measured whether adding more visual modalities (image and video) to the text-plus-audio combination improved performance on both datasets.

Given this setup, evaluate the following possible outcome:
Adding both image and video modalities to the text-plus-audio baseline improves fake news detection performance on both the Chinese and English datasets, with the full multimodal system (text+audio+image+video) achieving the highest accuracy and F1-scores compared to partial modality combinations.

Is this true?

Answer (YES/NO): NO